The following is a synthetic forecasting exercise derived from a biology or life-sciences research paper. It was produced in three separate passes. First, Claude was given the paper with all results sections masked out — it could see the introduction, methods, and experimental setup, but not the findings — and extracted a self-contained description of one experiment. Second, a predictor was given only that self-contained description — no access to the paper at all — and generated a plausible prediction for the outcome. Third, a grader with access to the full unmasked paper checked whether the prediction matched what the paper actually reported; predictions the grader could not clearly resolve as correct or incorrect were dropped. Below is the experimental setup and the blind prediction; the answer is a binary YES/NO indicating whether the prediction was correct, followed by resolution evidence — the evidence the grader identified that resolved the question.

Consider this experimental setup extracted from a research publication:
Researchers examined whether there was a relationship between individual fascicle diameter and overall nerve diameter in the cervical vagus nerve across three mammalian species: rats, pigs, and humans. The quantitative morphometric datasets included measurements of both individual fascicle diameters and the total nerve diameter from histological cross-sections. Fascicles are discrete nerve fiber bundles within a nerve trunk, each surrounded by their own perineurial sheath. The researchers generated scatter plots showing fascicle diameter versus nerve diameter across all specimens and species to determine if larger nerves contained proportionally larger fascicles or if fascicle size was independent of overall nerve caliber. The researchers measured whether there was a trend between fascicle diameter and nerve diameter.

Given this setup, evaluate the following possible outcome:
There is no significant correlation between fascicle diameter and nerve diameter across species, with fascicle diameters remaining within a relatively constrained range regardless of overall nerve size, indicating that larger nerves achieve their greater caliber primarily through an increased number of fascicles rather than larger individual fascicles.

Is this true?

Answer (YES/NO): YES